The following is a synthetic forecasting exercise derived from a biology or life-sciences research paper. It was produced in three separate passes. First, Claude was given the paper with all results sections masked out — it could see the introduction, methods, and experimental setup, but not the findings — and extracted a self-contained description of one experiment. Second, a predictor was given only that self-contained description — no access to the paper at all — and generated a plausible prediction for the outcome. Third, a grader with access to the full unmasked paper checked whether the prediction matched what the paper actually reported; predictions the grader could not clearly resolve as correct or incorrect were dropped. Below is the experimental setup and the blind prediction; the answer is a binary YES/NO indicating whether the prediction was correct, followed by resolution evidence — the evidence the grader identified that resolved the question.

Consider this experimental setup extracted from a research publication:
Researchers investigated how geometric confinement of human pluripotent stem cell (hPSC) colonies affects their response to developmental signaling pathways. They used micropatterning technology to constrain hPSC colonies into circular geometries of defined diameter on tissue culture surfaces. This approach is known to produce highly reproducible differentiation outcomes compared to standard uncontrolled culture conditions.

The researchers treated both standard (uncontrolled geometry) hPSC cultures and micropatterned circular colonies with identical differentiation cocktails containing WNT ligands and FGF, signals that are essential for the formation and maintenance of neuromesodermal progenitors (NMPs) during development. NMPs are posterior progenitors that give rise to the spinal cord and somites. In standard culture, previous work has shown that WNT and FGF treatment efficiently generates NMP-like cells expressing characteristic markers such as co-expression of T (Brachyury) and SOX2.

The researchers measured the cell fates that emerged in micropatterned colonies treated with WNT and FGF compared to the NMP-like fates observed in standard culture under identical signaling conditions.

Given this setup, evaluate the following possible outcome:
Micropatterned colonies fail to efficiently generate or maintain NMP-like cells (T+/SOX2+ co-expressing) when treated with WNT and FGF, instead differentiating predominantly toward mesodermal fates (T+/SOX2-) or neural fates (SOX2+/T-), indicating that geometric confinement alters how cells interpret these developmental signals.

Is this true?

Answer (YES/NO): NO